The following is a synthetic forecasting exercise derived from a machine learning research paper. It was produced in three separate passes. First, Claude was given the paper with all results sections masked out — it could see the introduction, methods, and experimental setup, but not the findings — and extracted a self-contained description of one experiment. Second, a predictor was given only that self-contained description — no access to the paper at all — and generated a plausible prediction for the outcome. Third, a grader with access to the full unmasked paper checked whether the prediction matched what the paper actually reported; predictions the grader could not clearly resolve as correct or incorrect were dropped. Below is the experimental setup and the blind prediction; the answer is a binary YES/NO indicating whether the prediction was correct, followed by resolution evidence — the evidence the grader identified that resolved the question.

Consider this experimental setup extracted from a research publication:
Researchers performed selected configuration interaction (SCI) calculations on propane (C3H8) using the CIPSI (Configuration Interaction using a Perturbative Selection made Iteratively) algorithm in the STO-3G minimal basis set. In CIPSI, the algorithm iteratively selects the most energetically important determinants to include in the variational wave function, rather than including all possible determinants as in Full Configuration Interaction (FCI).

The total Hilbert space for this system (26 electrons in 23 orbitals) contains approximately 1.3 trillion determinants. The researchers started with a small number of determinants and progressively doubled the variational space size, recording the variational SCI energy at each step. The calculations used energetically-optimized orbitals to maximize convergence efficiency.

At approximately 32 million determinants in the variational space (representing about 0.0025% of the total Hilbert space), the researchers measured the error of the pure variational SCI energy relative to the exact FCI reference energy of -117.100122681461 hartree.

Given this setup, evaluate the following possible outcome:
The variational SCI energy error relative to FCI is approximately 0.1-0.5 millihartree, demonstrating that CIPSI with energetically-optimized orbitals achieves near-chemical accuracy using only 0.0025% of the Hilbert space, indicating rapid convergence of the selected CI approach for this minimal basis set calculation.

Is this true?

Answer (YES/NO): NO